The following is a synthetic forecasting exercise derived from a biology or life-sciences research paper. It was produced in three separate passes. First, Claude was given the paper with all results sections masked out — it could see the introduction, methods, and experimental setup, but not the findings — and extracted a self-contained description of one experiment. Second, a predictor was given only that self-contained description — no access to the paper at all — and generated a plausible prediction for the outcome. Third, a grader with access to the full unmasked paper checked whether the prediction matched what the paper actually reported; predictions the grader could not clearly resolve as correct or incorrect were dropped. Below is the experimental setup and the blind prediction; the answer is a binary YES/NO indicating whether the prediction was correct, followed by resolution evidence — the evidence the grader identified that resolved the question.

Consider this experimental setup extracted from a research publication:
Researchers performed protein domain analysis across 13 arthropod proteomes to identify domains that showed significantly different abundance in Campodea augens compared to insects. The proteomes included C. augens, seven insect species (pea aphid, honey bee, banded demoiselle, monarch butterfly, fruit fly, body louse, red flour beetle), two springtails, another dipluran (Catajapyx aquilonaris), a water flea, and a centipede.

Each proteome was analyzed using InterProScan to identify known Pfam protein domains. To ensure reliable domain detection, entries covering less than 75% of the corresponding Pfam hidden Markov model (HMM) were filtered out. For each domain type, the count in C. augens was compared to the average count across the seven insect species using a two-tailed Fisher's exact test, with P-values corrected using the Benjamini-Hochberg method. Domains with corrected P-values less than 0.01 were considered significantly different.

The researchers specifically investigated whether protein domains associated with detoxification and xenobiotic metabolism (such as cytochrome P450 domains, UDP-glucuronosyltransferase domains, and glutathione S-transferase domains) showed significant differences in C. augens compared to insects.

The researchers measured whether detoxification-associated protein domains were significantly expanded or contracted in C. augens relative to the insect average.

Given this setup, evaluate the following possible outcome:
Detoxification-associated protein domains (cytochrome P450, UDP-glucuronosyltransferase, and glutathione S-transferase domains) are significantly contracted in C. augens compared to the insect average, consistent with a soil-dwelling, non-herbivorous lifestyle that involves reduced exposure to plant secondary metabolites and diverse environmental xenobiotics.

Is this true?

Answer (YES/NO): NO